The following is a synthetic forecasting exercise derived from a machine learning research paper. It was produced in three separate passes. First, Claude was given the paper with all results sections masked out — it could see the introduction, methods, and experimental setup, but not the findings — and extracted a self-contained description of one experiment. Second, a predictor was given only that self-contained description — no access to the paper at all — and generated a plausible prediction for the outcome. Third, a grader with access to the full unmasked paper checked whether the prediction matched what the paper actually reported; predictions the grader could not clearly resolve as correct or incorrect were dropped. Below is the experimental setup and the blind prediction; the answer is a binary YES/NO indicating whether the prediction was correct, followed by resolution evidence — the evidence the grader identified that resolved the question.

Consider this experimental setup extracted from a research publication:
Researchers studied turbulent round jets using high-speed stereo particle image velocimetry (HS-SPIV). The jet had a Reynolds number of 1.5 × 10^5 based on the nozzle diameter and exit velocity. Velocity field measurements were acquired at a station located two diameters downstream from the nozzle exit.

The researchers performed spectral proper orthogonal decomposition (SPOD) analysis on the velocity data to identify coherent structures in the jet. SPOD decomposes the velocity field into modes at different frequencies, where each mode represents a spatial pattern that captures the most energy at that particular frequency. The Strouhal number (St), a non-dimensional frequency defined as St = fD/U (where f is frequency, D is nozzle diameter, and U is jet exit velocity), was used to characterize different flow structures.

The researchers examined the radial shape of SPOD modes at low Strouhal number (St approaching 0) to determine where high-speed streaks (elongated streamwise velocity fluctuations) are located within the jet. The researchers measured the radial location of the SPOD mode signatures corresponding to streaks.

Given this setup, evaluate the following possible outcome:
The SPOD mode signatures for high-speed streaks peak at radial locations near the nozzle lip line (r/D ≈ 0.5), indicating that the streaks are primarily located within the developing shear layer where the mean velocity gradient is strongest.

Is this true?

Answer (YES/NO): NO